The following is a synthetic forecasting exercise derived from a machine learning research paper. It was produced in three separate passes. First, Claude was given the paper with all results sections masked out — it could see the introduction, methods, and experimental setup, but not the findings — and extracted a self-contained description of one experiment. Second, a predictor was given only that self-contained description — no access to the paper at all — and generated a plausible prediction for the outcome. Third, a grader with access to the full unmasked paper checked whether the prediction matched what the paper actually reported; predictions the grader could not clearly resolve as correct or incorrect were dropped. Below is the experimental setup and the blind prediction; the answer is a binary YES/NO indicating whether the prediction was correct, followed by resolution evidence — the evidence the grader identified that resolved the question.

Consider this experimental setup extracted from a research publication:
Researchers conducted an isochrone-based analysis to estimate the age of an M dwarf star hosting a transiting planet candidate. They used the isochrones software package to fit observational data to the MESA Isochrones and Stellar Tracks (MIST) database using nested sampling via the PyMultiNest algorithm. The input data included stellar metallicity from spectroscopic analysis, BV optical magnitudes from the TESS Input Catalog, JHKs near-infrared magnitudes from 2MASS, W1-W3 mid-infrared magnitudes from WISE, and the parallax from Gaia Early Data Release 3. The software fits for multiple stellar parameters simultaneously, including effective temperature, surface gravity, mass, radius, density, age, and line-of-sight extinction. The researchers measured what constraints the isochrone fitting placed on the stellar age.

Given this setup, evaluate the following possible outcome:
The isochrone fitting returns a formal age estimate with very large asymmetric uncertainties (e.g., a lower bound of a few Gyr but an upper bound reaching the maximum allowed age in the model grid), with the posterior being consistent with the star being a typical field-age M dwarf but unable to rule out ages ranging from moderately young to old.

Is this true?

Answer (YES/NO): NO